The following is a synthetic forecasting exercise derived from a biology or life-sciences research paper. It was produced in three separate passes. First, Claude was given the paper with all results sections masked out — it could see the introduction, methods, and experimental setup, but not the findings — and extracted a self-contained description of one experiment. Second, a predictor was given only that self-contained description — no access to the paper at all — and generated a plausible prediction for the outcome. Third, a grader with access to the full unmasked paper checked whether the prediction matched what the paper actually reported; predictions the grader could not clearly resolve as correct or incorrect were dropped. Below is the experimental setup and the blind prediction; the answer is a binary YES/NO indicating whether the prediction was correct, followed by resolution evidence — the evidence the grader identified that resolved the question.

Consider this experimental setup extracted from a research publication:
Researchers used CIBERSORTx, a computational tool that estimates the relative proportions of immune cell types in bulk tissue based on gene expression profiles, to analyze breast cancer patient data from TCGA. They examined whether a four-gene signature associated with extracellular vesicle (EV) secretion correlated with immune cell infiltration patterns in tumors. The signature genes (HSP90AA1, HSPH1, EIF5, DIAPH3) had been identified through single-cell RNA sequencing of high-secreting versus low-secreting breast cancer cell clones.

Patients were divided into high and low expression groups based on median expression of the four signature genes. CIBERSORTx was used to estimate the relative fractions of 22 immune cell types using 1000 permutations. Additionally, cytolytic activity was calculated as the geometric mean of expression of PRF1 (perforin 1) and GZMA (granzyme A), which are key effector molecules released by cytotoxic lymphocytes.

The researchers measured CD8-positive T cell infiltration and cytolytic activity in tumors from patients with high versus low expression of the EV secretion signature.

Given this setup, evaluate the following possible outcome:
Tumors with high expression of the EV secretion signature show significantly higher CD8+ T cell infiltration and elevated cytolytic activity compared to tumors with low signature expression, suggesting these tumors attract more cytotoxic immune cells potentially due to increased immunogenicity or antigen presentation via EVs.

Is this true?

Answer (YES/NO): NO